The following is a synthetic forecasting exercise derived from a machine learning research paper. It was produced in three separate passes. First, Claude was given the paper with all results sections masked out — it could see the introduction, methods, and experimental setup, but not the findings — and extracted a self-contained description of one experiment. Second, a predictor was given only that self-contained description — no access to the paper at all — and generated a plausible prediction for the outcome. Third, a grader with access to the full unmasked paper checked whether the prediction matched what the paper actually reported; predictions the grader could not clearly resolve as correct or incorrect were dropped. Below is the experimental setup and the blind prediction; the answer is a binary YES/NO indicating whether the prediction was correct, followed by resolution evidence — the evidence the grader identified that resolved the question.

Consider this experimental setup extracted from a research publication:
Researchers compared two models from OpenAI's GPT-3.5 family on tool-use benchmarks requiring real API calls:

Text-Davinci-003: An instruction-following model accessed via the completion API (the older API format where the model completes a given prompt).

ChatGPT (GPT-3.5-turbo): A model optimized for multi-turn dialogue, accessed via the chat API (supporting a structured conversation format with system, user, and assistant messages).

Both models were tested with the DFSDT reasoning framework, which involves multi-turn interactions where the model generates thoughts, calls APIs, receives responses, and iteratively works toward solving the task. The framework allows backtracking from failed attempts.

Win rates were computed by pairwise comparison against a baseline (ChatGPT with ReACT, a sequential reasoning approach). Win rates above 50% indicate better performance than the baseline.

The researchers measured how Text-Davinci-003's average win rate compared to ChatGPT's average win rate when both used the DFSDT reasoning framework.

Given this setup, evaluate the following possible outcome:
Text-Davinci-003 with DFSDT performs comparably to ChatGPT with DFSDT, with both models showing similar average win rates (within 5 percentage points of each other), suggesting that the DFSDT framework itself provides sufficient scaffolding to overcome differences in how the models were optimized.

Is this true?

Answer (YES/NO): NO